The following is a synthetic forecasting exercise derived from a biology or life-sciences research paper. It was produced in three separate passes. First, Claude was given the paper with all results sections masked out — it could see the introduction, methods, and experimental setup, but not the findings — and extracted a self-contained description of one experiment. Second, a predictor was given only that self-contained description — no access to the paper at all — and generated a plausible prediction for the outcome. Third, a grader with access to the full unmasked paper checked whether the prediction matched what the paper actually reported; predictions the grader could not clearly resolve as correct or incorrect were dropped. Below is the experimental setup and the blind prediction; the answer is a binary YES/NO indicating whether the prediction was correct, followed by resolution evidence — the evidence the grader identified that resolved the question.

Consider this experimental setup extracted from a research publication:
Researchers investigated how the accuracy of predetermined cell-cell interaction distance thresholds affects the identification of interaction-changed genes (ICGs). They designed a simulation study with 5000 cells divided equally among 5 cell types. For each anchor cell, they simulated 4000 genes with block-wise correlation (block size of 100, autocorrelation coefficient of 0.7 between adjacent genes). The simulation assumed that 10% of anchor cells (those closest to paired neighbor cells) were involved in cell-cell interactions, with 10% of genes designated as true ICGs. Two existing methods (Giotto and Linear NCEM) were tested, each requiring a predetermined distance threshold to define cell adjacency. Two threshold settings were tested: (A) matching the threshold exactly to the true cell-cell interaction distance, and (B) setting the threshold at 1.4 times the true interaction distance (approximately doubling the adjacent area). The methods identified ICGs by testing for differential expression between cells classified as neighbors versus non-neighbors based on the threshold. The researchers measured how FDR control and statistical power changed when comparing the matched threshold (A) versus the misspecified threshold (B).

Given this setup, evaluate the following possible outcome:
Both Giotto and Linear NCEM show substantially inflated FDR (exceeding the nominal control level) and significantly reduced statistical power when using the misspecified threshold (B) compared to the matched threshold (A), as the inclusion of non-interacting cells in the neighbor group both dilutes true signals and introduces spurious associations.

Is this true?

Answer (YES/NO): NO